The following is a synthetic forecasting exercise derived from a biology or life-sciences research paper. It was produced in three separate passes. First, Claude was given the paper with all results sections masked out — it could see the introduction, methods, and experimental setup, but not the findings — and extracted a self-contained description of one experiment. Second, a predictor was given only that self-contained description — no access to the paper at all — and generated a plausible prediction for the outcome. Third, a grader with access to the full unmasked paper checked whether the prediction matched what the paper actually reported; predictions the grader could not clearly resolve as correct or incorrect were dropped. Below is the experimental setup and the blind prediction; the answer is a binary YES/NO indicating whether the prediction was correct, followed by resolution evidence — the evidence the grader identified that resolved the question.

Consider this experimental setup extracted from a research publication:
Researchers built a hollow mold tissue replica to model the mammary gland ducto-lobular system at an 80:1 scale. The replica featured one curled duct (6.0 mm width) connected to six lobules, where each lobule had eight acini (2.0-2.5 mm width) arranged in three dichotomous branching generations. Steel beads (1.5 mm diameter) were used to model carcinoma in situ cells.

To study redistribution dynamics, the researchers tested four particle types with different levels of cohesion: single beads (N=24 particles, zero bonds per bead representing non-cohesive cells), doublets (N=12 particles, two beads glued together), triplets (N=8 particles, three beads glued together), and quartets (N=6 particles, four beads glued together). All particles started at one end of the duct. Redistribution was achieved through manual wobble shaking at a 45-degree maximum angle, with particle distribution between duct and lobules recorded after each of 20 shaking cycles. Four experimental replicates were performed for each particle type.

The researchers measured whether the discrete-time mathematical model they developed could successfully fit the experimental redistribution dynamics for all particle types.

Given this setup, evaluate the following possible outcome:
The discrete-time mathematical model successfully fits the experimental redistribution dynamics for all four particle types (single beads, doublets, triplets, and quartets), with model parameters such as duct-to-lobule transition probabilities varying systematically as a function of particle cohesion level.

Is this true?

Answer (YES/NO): YES